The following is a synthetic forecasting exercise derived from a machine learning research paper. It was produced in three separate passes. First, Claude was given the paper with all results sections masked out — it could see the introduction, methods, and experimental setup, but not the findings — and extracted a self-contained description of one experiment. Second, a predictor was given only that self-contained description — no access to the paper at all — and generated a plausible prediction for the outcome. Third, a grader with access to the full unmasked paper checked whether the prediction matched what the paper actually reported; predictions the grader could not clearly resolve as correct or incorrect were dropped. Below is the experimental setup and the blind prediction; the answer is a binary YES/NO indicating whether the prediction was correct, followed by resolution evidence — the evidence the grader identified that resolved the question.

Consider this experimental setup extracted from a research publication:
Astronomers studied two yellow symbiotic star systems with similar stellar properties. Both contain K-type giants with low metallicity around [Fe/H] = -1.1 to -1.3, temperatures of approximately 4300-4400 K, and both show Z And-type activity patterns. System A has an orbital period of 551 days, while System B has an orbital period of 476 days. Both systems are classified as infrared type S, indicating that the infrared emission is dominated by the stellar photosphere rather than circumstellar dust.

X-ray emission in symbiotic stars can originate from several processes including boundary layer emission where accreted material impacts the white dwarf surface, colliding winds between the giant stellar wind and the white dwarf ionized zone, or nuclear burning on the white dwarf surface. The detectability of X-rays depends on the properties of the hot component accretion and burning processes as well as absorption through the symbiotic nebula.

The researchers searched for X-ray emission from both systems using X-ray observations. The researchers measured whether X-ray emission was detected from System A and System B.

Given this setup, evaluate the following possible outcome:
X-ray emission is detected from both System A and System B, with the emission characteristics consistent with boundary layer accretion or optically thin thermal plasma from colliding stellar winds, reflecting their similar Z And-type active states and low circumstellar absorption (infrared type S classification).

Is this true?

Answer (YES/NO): NO